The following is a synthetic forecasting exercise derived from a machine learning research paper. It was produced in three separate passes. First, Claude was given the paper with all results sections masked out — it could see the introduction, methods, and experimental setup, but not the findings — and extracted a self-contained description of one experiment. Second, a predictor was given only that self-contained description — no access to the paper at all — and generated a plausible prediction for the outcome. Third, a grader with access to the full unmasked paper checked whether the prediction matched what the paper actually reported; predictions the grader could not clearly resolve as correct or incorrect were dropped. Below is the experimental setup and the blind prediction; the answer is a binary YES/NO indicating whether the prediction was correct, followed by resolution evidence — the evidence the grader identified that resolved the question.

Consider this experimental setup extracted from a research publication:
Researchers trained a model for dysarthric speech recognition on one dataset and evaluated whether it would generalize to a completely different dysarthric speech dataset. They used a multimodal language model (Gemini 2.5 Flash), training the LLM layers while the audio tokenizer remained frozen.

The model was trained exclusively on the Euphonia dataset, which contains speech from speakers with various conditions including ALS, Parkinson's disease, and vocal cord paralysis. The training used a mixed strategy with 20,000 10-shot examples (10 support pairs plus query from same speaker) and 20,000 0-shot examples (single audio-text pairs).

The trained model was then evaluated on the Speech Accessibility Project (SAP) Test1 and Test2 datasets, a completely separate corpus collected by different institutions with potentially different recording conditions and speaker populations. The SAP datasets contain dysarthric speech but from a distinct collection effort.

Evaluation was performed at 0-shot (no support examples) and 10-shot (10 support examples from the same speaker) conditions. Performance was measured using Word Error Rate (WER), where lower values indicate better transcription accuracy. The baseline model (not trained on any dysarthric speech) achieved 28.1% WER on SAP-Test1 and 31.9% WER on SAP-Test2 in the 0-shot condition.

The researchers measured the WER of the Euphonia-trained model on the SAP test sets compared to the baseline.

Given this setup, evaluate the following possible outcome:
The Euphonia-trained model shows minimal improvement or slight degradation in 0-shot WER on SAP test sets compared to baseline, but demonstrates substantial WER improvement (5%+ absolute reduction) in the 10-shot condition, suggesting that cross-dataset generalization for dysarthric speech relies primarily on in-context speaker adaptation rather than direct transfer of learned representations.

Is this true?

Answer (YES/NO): NO